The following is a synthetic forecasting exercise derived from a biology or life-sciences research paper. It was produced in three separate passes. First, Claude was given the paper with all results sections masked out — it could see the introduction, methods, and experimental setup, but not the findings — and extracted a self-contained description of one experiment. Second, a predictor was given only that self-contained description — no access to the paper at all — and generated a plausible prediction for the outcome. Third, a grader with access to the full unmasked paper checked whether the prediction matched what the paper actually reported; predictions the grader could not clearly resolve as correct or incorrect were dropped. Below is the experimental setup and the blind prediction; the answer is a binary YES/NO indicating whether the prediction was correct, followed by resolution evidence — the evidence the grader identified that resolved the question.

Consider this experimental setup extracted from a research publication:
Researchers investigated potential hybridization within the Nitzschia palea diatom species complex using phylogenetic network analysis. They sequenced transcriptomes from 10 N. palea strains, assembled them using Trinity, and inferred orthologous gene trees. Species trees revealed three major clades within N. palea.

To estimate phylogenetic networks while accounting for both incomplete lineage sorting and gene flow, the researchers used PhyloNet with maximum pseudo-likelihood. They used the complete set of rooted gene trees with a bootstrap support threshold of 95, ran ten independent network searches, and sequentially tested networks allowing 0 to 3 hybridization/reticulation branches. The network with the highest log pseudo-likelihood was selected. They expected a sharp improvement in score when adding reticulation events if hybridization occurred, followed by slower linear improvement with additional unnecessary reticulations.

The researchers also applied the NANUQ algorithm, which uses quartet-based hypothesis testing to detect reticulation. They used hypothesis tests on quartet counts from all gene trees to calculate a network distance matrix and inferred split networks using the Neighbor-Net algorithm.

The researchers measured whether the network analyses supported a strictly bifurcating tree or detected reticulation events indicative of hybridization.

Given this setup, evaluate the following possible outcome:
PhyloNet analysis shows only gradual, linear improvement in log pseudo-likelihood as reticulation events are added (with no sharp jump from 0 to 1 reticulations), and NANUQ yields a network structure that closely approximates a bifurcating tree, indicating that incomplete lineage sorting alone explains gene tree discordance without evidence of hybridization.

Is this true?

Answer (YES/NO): NO